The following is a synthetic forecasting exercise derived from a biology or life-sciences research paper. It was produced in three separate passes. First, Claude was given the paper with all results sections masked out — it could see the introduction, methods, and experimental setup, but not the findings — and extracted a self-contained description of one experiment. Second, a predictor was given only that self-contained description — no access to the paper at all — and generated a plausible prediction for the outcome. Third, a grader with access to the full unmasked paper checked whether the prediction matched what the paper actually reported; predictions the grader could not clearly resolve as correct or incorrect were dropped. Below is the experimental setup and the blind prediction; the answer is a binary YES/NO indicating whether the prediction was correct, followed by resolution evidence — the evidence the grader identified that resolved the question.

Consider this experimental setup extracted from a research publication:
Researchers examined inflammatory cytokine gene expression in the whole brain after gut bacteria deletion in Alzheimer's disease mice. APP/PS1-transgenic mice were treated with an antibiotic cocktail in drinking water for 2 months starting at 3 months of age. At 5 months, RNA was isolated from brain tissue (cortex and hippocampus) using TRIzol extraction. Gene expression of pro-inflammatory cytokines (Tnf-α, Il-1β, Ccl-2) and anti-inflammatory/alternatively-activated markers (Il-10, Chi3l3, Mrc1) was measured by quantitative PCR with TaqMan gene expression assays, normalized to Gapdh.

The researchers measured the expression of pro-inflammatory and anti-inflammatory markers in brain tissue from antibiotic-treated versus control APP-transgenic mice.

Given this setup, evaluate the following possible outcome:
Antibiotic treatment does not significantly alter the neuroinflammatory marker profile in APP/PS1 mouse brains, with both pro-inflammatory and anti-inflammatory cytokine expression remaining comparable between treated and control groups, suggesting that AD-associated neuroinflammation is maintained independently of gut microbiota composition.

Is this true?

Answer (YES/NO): NO